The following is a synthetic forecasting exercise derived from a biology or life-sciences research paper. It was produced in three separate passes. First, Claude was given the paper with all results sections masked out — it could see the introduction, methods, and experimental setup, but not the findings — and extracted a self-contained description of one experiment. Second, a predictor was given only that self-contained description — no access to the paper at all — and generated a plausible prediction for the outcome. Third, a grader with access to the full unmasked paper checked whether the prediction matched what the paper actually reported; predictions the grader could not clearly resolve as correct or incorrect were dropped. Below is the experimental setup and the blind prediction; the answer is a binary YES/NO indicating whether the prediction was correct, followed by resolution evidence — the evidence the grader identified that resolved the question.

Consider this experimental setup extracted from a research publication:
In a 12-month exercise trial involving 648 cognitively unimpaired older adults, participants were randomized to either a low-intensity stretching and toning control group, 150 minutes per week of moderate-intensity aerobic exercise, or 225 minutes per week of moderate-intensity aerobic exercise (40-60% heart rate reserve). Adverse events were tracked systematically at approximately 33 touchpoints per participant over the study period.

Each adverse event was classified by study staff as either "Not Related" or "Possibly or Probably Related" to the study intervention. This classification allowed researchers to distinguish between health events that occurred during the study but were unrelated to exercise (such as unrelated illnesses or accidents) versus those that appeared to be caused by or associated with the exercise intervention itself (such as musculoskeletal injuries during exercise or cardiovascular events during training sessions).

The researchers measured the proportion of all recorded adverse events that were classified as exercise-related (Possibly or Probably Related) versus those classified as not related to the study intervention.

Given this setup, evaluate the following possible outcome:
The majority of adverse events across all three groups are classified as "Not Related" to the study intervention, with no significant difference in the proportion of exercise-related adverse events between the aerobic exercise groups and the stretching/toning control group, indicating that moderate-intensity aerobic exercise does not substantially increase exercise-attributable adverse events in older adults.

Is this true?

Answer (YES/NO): NO